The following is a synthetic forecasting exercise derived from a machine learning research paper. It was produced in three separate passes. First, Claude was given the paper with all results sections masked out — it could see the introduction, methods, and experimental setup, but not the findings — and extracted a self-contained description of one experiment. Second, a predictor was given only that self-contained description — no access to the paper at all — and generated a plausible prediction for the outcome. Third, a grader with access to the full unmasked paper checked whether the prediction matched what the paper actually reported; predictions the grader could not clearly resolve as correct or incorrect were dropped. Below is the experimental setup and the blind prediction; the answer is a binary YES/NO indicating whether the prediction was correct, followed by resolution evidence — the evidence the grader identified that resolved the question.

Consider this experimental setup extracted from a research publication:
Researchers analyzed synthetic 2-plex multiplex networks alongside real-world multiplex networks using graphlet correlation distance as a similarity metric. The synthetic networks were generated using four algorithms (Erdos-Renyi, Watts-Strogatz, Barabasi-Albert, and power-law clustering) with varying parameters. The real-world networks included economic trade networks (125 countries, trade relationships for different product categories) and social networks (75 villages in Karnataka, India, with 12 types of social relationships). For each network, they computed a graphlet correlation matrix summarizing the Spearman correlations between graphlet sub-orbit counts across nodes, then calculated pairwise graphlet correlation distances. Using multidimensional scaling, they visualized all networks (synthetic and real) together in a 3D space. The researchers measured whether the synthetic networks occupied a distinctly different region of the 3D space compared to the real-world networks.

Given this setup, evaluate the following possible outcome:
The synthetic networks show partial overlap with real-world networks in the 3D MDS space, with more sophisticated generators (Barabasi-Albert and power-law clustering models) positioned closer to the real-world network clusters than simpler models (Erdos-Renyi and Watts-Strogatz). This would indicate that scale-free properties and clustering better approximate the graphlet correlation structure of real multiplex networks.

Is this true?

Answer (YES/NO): NO